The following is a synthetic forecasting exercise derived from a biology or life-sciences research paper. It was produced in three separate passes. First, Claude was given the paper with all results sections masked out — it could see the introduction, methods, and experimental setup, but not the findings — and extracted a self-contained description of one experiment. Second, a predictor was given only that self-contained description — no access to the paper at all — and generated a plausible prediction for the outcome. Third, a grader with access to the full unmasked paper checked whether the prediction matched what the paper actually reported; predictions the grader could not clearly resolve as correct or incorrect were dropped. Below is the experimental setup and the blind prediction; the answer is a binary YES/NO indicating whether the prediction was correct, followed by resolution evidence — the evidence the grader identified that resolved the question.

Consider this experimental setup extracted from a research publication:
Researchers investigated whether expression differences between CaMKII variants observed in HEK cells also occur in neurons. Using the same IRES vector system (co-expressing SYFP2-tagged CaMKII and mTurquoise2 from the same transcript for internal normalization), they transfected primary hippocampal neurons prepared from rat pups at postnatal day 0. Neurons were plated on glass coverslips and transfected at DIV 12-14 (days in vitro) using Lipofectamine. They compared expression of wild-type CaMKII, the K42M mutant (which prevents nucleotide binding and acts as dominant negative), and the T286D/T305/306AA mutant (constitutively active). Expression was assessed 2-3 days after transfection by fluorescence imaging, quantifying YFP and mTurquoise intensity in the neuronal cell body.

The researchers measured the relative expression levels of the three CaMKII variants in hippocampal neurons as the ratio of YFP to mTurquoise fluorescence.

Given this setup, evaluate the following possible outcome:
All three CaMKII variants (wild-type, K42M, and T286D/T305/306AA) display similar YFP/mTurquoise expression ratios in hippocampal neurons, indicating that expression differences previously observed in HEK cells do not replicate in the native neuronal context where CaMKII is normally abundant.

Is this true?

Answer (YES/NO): YES